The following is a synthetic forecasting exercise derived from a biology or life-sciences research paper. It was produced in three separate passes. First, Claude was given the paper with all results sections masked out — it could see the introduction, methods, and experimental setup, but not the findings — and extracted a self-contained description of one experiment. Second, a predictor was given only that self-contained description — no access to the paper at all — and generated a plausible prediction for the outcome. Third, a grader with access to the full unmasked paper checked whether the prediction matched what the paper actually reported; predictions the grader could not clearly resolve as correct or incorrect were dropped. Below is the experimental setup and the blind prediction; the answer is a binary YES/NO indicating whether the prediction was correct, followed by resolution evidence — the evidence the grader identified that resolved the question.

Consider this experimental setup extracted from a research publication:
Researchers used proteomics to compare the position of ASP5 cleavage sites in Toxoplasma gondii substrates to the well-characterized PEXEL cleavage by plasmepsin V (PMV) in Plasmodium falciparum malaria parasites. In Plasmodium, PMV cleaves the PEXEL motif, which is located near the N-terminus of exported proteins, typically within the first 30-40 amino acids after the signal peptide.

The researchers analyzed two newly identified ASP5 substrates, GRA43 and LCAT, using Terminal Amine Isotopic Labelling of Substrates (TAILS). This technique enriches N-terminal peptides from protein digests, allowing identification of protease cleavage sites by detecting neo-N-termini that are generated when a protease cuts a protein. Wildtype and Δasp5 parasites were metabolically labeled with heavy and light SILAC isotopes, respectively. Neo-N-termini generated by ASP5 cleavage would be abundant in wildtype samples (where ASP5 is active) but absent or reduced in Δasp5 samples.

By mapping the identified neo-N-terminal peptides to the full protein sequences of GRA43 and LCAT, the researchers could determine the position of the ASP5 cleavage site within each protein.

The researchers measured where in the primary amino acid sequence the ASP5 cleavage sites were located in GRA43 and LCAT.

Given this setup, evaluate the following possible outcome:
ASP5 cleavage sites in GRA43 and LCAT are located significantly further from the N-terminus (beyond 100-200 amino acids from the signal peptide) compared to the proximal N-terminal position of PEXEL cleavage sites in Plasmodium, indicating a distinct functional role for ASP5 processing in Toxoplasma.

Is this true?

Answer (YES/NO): YES